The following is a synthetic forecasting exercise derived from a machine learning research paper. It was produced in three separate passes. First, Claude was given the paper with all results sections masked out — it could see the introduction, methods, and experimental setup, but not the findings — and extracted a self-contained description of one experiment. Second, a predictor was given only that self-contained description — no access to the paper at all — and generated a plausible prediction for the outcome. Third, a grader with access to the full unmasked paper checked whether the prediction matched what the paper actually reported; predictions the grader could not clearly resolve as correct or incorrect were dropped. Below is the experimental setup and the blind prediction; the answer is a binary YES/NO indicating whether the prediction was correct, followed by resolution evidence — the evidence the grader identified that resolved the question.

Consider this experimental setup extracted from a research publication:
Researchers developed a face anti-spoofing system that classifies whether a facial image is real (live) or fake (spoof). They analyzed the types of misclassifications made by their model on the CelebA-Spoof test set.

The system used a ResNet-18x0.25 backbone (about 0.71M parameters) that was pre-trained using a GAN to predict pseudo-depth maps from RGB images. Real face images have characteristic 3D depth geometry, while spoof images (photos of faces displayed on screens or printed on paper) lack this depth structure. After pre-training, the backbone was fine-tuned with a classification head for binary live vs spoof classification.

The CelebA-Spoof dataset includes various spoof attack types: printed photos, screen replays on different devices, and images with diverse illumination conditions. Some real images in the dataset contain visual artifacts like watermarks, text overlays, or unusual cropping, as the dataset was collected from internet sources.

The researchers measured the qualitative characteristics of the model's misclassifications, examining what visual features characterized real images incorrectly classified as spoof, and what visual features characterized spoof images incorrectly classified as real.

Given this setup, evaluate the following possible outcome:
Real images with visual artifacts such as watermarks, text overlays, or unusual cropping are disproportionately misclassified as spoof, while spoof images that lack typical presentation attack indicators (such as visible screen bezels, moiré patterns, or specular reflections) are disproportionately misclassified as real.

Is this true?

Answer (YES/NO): YES